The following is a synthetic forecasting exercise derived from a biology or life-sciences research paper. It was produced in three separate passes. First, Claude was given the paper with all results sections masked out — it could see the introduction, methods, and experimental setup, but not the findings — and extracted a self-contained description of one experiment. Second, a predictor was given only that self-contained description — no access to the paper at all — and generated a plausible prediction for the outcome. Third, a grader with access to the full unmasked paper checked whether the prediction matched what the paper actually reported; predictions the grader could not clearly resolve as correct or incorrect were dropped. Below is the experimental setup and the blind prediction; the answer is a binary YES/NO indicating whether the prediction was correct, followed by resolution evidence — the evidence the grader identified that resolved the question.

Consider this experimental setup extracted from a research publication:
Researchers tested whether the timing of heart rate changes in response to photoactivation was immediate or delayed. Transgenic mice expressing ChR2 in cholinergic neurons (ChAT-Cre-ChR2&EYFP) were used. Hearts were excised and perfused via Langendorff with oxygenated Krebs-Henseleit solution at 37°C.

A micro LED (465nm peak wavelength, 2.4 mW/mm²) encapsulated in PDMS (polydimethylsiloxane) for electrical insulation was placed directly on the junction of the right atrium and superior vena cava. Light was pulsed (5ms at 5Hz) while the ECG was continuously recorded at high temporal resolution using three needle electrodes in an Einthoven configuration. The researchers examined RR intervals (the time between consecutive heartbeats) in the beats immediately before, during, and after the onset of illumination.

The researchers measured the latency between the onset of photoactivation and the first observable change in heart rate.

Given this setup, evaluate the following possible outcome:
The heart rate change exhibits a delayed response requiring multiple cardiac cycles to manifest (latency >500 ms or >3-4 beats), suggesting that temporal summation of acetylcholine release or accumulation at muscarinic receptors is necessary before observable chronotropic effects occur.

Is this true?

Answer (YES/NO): NO